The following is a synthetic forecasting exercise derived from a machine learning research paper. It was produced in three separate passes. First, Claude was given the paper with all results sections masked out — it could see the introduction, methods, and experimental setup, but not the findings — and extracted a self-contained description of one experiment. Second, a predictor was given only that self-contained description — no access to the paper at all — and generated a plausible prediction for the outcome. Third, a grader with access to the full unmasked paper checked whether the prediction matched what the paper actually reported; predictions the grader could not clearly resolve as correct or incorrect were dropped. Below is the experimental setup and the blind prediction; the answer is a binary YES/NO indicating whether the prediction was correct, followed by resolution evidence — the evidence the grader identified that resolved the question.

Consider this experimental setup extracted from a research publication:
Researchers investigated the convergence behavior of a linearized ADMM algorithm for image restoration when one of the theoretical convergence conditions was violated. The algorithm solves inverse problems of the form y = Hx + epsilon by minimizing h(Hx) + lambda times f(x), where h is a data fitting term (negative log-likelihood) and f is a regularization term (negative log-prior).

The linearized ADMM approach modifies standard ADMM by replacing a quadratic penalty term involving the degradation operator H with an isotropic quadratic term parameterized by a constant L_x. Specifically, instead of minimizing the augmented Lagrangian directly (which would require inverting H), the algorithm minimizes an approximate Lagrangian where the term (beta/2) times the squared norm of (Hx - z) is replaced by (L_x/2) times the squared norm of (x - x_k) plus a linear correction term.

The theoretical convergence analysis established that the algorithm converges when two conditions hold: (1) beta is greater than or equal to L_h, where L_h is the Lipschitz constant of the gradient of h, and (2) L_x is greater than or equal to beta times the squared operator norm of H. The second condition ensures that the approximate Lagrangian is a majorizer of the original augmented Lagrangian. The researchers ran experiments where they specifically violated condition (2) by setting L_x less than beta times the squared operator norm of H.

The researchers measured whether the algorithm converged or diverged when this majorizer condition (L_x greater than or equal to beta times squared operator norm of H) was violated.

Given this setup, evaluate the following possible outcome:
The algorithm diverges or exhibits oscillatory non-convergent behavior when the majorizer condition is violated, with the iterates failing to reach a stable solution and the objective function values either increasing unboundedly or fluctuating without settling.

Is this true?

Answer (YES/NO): YES